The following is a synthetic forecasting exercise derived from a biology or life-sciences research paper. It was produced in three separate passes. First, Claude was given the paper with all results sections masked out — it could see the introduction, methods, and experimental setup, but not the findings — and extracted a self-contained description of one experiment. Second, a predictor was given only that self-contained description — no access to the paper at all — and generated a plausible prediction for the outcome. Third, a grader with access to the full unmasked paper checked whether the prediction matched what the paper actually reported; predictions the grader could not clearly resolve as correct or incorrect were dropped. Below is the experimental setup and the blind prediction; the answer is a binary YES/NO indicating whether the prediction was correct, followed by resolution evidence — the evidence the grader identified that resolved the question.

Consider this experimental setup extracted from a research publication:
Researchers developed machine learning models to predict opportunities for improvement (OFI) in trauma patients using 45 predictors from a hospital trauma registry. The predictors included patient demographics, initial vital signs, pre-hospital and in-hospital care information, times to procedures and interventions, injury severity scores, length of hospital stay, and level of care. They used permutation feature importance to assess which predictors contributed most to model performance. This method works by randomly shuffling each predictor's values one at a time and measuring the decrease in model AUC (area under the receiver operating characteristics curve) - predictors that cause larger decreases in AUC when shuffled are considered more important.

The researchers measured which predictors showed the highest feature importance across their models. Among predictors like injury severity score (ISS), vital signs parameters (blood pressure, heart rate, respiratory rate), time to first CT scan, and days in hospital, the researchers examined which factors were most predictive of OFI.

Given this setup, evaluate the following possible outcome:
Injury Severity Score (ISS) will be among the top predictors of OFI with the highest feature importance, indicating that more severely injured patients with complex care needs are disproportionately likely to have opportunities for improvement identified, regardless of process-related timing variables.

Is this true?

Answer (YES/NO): NO